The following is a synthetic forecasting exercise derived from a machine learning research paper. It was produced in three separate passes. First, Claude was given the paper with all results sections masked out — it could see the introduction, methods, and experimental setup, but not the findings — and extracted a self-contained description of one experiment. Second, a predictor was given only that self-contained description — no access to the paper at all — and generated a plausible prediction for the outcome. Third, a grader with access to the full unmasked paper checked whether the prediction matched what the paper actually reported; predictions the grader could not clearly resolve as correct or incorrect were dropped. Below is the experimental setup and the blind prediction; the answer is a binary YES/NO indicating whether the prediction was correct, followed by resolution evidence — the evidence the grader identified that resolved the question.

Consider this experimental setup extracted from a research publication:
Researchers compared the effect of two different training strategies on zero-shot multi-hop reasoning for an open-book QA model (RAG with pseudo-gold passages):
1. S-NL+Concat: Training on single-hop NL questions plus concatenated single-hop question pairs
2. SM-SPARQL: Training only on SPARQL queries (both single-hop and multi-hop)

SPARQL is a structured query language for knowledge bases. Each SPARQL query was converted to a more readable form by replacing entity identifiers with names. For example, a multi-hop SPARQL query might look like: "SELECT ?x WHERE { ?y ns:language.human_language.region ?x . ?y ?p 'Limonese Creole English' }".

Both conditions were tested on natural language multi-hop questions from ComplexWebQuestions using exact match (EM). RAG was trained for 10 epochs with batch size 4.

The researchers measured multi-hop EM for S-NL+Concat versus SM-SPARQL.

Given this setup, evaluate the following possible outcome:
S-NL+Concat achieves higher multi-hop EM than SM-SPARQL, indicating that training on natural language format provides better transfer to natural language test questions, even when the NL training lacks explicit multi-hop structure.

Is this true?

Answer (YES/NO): YES